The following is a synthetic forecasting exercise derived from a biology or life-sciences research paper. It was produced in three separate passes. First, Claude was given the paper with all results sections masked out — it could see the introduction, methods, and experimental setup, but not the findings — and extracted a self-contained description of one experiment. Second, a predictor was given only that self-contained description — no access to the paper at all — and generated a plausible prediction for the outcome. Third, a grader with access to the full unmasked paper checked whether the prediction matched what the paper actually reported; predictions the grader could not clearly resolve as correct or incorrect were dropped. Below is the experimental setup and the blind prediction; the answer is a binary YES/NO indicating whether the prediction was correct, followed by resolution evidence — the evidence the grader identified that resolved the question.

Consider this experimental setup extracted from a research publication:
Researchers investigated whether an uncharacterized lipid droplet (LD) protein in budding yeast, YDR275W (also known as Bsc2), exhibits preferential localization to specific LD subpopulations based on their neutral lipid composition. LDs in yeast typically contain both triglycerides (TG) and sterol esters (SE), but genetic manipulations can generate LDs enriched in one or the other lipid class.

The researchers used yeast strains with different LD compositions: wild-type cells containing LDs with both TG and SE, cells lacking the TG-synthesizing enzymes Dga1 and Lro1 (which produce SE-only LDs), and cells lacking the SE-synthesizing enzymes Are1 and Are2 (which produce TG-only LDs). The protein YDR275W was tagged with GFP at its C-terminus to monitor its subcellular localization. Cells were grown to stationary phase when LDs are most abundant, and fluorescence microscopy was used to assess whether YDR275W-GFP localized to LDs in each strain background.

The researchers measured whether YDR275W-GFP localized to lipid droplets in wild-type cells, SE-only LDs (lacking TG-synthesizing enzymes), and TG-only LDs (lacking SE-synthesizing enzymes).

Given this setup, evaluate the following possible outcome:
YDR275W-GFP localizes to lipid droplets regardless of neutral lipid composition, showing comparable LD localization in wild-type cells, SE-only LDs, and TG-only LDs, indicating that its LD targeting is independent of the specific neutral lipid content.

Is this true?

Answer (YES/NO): NO